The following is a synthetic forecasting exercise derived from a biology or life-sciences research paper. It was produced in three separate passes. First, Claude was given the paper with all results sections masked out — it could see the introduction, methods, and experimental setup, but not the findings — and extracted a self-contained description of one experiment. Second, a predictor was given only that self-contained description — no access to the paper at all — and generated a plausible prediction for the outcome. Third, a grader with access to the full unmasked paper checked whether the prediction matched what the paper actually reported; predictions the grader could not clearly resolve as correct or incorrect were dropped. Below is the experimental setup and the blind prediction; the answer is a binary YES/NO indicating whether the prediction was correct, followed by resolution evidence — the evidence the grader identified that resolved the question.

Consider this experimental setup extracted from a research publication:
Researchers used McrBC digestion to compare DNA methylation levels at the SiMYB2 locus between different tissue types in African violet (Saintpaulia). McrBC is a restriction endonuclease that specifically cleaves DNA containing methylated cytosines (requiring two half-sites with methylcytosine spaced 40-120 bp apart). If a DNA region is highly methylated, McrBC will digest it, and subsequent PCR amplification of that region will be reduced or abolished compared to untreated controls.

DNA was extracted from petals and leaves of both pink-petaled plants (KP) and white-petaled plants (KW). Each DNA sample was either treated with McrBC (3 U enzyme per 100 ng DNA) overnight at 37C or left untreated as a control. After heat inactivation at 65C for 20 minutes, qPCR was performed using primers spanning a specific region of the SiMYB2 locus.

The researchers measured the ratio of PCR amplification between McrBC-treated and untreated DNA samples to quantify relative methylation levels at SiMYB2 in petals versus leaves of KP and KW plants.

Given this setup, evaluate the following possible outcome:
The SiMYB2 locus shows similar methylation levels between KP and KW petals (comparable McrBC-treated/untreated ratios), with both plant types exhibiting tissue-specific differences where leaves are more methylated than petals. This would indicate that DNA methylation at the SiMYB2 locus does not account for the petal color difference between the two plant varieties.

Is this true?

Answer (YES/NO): NO